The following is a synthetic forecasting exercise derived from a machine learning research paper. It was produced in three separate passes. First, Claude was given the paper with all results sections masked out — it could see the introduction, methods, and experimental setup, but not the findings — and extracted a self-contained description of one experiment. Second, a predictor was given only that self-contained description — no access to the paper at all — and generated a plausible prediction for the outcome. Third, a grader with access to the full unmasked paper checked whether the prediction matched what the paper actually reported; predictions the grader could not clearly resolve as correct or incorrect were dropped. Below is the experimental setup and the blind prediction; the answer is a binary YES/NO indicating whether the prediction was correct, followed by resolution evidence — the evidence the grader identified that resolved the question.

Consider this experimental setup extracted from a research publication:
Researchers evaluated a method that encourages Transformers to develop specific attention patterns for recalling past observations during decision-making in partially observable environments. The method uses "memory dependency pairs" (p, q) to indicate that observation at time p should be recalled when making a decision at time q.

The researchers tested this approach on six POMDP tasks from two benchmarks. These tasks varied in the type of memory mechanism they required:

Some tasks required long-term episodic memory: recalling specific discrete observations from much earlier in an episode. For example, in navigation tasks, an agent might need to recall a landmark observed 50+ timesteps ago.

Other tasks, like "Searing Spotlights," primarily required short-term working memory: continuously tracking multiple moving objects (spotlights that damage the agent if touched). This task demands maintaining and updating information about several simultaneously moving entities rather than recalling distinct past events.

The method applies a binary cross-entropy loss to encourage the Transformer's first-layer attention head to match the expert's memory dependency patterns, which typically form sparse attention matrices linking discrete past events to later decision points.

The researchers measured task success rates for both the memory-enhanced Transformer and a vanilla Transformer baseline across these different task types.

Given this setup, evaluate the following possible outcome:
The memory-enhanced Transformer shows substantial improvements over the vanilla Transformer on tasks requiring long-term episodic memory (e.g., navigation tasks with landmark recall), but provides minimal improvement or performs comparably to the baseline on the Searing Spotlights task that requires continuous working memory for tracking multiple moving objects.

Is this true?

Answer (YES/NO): YES